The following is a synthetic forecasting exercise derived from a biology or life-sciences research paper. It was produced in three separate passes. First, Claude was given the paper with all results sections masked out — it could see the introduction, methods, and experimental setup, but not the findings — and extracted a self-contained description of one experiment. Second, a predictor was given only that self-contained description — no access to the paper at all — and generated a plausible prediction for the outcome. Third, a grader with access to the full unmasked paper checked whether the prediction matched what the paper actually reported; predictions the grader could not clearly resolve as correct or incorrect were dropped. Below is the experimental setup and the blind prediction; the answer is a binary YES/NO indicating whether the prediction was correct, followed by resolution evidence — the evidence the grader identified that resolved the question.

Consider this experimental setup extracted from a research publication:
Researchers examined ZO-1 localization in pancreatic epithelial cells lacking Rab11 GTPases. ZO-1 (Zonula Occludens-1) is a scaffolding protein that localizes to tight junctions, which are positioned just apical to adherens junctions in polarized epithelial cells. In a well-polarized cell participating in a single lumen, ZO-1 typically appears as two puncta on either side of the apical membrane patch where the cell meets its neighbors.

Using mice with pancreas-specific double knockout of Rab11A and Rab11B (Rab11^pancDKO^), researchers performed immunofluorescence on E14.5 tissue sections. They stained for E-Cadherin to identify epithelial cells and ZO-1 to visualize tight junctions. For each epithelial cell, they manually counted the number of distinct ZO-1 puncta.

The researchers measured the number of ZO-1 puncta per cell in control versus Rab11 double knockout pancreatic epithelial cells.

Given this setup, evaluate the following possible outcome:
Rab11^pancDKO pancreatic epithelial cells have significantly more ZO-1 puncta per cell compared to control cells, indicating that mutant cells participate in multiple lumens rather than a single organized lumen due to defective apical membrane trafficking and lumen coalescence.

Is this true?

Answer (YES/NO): NO